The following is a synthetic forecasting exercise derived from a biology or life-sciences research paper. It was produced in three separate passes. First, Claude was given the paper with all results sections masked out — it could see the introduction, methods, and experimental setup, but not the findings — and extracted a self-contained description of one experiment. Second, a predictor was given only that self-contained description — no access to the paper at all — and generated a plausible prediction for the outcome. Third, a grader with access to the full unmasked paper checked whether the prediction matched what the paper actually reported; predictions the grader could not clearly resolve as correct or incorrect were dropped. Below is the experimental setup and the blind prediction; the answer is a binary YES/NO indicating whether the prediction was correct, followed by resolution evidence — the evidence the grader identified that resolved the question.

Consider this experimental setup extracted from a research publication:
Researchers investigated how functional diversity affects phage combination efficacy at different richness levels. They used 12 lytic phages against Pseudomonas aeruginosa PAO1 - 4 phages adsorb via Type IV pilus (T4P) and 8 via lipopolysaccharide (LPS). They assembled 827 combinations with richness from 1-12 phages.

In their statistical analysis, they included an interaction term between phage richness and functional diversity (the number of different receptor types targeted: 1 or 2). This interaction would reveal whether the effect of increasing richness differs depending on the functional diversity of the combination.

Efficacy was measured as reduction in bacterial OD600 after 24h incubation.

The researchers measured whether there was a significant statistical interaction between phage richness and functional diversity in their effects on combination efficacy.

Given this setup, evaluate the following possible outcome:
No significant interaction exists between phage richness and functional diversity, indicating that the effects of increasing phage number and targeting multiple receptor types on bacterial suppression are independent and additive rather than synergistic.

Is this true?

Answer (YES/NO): NO